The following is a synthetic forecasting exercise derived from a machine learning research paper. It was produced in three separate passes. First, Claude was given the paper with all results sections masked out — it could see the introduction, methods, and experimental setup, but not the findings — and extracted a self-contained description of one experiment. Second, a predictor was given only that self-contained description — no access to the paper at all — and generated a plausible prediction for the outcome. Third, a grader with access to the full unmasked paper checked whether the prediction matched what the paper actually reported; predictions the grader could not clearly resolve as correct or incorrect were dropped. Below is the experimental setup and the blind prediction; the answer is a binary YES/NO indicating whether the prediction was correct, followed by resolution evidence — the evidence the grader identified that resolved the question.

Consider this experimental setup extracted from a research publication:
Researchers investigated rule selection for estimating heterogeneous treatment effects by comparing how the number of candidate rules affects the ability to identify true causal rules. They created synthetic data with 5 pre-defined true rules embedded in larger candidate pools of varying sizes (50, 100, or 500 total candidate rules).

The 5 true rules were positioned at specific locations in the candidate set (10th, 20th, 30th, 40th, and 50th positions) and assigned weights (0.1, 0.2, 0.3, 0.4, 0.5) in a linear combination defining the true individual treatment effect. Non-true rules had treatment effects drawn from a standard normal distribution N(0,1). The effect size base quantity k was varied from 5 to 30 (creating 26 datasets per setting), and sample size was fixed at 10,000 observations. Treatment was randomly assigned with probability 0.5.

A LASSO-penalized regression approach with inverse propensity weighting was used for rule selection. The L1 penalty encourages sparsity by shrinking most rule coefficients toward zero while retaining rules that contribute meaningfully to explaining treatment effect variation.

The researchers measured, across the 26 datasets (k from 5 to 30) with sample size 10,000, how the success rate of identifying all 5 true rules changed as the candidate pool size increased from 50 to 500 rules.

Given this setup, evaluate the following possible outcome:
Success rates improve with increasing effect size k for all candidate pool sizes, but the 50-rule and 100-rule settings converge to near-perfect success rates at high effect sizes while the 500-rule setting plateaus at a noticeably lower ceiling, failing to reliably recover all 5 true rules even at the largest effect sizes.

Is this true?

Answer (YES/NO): NO